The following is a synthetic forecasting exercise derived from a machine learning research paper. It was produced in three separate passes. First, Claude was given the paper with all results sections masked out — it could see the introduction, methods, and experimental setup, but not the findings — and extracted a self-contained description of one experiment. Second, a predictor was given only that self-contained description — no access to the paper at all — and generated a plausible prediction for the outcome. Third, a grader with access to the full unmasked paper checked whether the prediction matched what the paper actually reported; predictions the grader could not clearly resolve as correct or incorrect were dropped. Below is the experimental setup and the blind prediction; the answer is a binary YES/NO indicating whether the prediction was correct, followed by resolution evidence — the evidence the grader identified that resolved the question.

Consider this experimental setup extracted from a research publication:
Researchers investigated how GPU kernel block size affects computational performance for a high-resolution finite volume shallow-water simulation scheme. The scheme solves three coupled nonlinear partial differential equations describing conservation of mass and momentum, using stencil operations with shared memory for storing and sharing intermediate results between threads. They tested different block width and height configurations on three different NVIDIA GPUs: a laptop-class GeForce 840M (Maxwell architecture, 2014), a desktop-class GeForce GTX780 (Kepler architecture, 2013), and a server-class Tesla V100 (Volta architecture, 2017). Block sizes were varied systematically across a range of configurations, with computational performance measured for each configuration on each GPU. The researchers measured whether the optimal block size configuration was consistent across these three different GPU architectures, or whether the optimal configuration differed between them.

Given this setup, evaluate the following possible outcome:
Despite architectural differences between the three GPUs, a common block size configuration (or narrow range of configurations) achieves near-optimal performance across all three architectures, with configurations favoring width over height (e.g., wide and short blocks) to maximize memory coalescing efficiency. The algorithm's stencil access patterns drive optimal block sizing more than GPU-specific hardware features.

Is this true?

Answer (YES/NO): NO